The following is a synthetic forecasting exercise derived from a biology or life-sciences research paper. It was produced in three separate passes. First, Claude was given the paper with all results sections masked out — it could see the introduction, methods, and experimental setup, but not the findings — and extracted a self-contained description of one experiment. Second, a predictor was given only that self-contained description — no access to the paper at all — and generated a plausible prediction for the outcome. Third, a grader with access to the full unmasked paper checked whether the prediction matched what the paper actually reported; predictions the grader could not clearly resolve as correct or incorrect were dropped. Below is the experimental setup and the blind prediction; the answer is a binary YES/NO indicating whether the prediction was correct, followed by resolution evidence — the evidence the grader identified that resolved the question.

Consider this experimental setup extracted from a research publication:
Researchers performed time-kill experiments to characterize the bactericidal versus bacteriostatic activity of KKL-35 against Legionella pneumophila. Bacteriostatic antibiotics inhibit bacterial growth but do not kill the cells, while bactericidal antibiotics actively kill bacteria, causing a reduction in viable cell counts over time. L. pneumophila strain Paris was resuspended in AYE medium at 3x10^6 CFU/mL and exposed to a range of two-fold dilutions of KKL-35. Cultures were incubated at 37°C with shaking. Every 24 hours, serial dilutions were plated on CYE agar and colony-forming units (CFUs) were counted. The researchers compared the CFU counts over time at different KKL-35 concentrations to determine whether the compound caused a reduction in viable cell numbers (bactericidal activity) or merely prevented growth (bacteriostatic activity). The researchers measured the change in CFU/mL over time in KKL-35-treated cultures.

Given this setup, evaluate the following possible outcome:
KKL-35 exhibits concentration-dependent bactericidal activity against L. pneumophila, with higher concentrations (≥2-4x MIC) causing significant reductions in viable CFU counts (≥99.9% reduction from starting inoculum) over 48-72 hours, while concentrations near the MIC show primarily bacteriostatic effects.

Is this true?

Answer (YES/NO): NO